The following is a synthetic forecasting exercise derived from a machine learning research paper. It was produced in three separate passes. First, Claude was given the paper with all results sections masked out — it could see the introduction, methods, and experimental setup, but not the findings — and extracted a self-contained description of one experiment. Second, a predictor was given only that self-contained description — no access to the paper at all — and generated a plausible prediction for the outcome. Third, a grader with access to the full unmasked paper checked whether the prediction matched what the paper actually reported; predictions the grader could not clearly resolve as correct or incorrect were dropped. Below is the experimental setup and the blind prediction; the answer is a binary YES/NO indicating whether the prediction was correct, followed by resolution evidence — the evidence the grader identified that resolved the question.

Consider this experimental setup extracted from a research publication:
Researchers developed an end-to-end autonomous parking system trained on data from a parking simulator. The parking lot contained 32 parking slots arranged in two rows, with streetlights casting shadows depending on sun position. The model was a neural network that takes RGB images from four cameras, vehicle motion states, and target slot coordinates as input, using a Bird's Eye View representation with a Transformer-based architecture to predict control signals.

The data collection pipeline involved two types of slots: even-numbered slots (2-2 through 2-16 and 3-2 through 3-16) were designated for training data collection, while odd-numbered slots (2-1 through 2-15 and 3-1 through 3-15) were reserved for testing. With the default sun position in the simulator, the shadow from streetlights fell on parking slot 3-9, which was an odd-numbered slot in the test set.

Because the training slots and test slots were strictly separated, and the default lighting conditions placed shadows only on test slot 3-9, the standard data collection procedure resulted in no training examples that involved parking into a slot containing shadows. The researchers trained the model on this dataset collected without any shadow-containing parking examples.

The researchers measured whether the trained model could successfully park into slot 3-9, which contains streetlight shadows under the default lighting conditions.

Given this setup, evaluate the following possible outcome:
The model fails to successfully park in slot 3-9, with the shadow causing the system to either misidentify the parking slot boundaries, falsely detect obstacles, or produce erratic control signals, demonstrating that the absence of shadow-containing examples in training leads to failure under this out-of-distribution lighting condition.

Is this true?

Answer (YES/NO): YES